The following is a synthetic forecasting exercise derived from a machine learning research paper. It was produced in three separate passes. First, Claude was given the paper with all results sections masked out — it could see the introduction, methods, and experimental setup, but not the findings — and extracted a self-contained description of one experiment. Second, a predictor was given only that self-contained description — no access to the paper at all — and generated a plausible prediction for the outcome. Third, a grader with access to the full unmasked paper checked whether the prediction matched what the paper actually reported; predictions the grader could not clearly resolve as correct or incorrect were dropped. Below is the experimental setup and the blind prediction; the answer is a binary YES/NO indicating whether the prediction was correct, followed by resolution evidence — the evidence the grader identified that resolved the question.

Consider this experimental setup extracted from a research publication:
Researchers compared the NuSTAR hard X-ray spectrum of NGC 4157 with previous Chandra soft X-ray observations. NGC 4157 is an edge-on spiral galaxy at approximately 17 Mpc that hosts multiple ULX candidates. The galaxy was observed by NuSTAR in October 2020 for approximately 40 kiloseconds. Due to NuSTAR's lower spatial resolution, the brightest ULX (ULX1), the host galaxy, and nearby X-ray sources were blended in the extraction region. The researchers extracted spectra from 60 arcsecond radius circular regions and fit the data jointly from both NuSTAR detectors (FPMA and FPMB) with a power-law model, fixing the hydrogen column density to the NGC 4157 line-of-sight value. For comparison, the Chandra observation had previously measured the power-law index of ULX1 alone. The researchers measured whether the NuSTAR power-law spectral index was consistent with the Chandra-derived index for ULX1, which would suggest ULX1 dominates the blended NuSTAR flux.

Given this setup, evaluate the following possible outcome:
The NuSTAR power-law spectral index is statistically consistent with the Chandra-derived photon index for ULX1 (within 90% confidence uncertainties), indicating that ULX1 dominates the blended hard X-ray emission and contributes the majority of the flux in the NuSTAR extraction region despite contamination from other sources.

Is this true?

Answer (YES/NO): YES